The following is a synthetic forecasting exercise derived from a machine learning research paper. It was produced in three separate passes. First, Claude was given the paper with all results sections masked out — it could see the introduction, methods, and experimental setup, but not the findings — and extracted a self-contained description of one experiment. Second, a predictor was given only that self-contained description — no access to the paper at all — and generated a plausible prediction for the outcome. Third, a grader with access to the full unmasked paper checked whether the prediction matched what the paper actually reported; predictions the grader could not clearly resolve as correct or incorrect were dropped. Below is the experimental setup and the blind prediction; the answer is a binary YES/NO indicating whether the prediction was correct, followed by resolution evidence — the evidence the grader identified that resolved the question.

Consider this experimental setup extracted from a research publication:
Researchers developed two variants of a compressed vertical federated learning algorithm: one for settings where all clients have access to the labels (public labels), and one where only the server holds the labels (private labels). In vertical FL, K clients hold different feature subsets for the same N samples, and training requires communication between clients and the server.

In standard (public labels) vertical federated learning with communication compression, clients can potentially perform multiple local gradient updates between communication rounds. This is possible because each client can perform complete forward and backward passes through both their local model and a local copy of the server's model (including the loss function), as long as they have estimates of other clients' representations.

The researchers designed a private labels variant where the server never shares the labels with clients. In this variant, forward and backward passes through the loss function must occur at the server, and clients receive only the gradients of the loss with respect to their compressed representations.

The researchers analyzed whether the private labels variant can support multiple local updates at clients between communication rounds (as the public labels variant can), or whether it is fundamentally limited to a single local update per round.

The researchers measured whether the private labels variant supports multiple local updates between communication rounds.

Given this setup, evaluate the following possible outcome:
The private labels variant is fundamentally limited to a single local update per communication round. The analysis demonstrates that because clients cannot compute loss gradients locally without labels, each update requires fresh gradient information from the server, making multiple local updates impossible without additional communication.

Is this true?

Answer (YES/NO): YES